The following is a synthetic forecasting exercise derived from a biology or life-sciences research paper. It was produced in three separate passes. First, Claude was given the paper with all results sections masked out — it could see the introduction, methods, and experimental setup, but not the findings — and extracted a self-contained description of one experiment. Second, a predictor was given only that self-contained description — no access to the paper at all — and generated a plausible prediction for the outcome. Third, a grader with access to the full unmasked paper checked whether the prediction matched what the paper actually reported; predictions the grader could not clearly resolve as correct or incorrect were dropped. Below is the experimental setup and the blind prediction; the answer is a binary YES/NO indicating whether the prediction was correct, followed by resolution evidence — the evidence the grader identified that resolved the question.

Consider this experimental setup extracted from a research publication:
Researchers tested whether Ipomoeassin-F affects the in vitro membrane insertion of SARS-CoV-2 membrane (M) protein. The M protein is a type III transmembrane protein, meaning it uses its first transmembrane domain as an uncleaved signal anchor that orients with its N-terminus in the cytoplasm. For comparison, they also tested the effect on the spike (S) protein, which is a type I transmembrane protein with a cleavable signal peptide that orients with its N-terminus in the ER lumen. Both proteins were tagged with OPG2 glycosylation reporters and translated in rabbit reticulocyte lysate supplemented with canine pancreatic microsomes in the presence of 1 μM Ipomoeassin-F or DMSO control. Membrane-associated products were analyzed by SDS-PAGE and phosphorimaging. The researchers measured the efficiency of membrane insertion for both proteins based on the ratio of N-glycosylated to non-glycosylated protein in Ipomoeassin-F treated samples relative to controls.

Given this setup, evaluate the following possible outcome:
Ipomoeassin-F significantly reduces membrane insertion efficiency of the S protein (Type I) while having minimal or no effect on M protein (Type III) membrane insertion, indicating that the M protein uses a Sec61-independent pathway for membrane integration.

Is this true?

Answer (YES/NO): YES